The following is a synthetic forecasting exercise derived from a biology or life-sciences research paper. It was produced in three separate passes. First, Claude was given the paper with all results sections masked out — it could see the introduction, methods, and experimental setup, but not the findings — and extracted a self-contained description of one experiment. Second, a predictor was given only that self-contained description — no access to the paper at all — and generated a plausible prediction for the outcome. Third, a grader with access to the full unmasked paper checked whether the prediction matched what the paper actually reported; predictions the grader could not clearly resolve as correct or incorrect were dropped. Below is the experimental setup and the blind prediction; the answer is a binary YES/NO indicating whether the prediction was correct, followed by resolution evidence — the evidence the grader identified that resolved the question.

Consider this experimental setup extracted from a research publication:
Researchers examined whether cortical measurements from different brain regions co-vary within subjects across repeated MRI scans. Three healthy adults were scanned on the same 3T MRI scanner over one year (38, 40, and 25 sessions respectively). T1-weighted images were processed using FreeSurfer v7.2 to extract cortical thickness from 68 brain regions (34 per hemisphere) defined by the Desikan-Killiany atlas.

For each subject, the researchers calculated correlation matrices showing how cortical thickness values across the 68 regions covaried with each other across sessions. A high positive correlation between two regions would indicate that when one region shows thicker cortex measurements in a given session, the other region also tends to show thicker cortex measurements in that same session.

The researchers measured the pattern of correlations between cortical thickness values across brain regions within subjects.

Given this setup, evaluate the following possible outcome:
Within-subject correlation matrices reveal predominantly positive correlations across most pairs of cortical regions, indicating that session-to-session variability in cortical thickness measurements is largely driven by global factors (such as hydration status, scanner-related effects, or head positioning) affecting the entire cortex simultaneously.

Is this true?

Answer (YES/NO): YES